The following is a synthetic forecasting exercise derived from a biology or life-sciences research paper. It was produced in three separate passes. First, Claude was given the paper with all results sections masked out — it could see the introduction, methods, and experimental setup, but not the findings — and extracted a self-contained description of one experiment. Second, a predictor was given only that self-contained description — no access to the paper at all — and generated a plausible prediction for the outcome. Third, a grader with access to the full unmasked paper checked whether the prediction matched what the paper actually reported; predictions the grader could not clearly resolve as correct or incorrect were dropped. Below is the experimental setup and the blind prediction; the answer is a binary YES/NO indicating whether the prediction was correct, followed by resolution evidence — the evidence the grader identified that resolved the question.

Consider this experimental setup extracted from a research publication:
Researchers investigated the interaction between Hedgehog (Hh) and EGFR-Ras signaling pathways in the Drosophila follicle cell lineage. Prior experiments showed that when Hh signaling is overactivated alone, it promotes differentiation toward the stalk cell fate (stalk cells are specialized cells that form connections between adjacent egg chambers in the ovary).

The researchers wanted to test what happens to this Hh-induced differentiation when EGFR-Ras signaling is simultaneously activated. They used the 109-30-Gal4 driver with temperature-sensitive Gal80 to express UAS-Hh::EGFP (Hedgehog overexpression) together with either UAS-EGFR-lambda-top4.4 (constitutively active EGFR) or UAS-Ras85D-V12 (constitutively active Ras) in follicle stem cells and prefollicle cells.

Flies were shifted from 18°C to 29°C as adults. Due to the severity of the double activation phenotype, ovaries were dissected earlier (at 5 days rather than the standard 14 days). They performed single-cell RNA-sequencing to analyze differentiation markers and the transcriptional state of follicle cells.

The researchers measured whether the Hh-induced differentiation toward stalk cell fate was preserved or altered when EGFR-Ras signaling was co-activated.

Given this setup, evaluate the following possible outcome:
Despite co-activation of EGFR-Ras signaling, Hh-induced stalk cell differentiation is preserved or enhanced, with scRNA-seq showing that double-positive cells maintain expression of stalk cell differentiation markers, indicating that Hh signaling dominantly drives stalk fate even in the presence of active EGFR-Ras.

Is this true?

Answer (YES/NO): NO